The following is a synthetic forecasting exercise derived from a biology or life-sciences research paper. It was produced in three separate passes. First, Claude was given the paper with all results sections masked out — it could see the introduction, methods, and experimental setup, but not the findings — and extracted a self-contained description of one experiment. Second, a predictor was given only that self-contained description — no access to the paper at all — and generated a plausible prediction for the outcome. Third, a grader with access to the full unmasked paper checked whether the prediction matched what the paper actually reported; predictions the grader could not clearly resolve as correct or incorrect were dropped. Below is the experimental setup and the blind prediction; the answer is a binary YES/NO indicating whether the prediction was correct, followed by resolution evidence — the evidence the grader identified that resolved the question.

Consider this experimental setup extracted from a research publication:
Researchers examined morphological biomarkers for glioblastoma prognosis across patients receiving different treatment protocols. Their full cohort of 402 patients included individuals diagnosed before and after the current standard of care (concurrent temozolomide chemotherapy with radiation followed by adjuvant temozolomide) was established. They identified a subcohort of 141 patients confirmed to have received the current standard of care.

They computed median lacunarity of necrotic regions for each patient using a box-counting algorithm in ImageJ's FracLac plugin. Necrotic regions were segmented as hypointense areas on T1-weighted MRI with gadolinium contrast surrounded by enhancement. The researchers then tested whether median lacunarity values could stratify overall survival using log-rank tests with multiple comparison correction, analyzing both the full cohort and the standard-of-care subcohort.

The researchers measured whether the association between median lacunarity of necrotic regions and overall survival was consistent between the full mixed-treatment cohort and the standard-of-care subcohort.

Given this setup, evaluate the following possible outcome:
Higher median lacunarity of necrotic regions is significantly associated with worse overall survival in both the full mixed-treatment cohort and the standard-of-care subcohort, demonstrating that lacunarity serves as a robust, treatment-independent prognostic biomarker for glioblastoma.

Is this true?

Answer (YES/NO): NO